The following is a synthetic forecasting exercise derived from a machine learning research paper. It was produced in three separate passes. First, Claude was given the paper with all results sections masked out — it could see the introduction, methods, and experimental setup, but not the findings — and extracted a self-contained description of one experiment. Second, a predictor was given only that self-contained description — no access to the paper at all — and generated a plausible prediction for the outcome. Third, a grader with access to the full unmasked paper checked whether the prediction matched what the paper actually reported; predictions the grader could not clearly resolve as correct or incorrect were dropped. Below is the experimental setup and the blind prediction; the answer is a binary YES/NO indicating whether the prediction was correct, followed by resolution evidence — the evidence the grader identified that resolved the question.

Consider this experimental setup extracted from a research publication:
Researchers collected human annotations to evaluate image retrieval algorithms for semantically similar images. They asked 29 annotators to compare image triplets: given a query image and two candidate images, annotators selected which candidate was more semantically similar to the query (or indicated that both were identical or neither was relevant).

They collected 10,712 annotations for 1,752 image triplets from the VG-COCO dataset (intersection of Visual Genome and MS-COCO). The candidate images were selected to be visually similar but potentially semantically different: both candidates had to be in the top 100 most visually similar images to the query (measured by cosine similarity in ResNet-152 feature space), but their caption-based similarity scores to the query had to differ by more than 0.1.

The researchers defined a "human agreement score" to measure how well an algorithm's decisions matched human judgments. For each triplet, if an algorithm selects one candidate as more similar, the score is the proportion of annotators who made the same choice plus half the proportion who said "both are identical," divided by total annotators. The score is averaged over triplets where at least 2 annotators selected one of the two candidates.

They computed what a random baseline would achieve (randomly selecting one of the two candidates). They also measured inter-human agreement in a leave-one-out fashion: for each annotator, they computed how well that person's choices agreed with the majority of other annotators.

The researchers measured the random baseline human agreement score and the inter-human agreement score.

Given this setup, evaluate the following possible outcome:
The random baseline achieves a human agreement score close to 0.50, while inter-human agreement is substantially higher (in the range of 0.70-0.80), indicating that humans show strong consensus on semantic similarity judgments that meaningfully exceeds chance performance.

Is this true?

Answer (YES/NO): YES